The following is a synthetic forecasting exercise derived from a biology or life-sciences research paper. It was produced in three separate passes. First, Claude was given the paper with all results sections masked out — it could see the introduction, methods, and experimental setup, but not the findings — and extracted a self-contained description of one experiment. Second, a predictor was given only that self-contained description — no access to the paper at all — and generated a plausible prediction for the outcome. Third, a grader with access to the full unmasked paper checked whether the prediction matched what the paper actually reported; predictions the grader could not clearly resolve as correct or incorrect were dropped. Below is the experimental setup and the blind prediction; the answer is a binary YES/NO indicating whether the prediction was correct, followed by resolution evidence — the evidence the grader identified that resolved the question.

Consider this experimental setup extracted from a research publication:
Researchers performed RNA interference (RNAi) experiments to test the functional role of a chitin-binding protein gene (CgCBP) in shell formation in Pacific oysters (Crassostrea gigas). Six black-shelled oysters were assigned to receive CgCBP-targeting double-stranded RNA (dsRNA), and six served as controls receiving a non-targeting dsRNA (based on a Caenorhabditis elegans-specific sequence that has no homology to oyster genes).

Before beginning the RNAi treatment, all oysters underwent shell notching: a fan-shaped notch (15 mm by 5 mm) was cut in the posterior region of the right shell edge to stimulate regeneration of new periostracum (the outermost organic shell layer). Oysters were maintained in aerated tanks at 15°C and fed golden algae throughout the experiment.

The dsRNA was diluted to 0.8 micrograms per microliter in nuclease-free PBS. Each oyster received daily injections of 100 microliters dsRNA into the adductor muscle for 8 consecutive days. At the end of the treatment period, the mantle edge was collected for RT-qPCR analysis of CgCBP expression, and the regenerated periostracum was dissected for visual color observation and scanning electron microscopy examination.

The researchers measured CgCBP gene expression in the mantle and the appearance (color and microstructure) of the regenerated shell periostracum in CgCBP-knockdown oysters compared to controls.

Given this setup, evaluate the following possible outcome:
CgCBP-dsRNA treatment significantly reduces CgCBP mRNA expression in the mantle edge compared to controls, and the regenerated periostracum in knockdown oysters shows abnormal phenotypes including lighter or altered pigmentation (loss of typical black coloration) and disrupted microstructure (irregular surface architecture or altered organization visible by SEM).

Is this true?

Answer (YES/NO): YES